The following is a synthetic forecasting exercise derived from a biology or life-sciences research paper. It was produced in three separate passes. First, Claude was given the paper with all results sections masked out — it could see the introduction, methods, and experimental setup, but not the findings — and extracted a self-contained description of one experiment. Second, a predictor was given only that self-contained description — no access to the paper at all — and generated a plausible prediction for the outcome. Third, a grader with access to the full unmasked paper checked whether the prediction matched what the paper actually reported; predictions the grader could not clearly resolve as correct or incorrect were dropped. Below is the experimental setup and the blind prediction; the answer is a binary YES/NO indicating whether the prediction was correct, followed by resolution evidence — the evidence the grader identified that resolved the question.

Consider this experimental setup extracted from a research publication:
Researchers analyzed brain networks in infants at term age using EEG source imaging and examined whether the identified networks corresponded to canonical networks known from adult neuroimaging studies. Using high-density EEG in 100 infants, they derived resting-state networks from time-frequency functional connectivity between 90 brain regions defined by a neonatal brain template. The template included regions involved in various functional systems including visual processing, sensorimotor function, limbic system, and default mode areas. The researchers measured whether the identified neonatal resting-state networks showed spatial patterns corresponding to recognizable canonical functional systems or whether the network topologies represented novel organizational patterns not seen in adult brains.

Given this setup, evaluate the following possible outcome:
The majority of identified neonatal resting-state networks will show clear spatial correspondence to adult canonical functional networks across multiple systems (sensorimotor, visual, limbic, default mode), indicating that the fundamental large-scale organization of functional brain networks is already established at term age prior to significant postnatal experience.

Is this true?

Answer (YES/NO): YES